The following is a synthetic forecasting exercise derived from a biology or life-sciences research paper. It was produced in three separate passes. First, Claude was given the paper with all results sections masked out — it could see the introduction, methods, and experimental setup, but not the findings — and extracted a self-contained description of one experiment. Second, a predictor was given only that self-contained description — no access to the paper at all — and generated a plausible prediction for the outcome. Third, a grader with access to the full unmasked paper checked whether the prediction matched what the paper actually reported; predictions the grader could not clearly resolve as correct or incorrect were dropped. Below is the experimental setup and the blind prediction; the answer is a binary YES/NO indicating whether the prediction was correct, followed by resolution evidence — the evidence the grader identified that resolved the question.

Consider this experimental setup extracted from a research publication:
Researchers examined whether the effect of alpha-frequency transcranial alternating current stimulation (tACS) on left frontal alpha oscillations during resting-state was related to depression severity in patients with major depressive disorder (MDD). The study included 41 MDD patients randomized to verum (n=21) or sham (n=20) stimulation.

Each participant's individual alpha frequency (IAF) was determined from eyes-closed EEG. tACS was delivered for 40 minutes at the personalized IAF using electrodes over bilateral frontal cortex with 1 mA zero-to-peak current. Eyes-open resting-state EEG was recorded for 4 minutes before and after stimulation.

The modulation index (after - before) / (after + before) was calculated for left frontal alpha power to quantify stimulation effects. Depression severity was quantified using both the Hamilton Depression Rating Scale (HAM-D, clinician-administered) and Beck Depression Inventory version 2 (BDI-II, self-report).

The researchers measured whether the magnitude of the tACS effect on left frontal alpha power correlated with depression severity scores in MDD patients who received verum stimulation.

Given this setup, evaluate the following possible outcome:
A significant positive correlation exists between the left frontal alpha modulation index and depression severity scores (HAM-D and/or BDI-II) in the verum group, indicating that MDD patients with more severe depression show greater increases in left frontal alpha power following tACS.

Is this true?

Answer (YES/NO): NO